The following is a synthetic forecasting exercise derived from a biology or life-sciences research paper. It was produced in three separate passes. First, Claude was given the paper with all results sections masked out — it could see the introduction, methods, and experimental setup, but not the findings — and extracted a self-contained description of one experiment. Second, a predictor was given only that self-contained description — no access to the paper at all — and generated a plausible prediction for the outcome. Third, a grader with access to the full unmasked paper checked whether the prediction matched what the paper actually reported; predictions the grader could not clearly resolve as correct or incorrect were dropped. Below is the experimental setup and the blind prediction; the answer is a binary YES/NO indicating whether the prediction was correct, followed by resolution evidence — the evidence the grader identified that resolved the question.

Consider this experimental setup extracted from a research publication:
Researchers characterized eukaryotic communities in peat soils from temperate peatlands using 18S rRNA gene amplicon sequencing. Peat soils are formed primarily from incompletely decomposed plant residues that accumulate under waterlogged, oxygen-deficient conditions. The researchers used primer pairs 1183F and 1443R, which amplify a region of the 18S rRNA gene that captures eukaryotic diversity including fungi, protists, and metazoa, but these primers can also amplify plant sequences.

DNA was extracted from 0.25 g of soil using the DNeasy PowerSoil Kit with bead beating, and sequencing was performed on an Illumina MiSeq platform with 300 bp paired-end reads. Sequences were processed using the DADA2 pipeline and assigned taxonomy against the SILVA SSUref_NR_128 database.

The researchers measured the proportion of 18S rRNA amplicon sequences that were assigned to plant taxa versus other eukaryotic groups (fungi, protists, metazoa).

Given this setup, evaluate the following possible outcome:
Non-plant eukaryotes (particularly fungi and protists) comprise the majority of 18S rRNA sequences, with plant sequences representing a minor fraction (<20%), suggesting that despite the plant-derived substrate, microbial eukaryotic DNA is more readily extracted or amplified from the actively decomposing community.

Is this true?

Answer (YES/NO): NO